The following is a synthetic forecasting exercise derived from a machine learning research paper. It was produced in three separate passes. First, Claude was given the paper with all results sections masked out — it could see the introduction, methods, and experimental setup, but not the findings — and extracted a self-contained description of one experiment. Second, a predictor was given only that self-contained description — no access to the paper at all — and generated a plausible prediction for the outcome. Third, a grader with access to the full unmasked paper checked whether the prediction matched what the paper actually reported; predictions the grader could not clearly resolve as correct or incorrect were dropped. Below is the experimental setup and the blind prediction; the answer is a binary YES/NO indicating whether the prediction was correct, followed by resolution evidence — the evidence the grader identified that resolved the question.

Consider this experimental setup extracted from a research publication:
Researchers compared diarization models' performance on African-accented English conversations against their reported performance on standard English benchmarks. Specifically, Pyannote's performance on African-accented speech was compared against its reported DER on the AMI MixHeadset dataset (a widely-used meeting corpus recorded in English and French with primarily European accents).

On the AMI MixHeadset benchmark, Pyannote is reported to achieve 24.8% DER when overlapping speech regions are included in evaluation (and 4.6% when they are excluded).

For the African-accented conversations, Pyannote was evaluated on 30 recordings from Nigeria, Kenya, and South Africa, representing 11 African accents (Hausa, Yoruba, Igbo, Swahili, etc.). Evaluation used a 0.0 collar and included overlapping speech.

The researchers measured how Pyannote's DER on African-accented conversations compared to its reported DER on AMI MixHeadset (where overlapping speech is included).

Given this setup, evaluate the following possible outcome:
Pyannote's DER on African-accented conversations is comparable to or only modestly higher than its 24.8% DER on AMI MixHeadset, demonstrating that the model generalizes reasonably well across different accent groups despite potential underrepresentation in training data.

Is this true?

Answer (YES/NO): NO